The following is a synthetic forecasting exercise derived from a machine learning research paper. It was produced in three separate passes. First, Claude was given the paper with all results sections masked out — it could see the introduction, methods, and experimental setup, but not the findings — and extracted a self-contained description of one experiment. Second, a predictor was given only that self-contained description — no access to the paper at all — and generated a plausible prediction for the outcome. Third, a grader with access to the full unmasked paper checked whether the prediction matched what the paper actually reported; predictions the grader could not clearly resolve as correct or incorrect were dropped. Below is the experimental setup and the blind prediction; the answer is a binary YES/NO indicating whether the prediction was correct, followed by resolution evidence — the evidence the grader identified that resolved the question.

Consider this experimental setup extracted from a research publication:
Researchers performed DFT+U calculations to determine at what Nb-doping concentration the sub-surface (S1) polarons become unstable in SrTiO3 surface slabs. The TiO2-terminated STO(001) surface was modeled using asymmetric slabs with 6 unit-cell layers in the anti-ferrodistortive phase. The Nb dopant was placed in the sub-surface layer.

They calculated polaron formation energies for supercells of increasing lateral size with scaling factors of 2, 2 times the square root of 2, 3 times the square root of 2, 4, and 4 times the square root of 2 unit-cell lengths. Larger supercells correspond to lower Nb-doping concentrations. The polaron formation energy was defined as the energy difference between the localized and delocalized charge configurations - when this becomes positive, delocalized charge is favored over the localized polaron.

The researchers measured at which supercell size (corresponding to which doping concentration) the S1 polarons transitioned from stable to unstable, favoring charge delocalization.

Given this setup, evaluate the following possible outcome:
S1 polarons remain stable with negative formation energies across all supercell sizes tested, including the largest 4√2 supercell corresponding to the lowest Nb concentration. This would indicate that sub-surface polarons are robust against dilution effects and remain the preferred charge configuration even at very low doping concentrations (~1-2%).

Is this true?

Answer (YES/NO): NO